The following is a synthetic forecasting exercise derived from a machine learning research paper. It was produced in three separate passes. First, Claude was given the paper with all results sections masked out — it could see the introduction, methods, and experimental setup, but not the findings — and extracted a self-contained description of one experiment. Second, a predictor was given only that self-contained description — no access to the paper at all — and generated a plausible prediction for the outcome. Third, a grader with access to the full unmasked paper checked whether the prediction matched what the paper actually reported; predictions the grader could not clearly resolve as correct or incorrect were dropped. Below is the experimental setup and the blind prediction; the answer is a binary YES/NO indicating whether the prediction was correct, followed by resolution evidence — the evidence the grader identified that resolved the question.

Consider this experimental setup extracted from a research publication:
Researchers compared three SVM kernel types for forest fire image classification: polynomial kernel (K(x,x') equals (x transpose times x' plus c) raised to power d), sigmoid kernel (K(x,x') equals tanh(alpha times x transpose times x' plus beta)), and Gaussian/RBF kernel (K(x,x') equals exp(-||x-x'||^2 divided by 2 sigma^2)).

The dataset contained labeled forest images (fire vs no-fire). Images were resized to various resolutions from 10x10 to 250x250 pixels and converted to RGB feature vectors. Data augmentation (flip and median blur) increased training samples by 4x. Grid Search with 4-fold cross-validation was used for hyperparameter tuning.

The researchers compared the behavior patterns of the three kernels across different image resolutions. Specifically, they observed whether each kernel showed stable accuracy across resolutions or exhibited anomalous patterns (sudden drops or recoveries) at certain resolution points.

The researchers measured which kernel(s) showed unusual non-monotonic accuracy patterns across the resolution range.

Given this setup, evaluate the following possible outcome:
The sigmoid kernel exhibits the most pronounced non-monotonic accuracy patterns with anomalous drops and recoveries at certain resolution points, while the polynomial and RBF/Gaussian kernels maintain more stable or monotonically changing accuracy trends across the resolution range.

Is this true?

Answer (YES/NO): YES